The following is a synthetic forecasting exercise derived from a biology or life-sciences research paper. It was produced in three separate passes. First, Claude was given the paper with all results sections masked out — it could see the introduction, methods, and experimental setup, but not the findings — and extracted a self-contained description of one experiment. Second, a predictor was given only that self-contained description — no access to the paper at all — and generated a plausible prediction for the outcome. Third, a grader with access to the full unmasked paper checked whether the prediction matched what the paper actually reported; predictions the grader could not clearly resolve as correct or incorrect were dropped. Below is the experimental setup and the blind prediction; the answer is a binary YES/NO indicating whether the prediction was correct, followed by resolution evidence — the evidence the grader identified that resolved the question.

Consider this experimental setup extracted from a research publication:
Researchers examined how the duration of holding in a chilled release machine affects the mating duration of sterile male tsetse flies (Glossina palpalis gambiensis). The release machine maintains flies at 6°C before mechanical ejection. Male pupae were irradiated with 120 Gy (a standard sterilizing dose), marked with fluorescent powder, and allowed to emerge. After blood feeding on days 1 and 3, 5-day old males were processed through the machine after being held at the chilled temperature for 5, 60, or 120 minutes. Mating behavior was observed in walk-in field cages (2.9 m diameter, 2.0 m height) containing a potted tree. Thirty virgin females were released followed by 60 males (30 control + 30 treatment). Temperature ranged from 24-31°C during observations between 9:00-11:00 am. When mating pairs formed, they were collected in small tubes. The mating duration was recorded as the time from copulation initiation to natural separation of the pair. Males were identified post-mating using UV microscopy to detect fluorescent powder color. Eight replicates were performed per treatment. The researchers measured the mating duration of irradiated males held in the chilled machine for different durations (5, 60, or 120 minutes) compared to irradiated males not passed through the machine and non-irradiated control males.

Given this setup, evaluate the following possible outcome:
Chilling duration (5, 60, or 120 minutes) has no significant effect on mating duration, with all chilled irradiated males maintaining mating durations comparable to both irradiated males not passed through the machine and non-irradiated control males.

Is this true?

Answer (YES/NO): NO